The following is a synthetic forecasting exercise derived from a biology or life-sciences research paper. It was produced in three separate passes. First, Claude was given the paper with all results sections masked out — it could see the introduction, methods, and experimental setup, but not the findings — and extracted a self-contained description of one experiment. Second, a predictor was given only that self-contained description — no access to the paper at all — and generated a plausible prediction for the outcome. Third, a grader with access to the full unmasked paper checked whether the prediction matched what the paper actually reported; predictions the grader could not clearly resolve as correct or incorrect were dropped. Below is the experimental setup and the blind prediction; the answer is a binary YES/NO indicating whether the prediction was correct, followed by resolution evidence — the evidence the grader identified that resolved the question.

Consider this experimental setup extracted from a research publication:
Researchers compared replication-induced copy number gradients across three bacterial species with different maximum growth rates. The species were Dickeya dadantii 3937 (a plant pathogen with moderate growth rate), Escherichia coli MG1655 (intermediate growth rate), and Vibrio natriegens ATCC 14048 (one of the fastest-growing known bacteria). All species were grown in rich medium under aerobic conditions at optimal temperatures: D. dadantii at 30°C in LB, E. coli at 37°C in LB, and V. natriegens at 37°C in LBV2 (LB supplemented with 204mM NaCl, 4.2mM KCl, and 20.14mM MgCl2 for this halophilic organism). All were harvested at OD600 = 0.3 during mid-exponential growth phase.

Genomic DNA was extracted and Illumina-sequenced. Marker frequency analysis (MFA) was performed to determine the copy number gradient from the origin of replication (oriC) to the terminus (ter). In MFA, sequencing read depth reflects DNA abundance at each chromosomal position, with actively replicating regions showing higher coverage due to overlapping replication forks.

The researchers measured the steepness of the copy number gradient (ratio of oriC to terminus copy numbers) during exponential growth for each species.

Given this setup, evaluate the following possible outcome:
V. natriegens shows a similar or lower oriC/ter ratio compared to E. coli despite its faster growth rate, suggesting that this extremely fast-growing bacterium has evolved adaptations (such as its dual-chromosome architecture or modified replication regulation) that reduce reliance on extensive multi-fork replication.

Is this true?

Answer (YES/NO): NO